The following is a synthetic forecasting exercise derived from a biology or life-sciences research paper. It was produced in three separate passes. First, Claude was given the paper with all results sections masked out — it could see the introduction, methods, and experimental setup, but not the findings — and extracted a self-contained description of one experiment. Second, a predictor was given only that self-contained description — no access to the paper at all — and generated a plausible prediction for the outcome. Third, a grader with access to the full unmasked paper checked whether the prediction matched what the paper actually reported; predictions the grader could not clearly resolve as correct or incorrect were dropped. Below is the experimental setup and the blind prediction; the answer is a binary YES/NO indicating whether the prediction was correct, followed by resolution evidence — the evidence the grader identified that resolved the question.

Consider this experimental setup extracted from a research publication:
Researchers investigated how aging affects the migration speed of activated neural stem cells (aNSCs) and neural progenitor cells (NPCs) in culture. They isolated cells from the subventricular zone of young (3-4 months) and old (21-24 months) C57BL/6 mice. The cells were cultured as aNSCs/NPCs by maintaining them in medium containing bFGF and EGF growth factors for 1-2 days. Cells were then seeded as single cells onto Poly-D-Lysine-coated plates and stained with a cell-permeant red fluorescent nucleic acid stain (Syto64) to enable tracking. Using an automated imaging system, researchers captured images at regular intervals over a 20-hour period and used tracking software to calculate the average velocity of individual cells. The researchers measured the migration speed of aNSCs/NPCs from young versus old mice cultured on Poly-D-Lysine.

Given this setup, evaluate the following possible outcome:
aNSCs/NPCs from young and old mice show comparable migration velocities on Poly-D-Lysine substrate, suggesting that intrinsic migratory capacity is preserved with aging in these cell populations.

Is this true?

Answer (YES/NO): NO